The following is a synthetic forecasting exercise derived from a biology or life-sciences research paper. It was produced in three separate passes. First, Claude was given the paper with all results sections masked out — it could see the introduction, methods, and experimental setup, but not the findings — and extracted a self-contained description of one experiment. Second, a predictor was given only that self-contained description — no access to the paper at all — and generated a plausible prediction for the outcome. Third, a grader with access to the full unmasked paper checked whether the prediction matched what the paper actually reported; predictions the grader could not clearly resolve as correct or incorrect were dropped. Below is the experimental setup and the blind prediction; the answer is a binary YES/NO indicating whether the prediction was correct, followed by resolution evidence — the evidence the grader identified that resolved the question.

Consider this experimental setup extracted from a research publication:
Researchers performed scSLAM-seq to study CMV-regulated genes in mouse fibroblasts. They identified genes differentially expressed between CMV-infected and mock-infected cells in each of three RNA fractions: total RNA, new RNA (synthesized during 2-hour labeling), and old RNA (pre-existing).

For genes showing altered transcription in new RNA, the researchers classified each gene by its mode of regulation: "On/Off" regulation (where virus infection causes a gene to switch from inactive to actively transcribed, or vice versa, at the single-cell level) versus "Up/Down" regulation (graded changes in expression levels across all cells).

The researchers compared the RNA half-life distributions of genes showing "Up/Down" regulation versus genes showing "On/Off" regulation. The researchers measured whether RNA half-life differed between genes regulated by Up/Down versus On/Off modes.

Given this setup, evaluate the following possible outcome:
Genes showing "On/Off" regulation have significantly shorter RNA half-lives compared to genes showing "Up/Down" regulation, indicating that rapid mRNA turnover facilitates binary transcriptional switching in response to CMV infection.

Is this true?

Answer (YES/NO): YES